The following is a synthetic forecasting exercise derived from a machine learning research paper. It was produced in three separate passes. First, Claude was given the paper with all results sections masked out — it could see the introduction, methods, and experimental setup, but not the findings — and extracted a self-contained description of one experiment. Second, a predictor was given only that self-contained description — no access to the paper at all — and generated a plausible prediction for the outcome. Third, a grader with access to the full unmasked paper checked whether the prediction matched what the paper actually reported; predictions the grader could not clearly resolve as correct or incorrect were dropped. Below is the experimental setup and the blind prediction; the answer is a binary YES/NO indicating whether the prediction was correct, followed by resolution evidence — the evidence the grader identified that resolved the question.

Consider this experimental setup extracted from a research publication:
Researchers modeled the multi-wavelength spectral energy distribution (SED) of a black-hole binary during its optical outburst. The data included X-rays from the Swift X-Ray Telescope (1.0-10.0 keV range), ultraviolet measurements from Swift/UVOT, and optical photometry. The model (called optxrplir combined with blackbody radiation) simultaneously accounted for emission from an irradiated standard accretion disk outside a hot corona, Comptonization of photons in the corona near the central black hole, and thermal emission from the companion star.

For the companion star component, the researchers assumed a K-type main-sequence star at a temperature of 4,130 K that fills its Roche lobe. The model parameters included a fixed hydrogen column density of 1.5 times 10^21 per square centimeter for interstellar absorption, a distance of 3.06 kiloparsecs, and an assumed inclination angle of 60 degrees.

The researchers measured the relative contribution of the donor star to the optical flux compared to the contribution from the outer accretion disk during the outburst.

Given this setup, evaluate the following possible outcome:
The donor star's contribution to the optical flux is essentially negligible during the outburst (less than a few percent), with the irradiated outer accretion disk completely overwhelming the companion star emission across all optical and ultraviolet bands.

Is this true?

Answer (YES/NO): YES